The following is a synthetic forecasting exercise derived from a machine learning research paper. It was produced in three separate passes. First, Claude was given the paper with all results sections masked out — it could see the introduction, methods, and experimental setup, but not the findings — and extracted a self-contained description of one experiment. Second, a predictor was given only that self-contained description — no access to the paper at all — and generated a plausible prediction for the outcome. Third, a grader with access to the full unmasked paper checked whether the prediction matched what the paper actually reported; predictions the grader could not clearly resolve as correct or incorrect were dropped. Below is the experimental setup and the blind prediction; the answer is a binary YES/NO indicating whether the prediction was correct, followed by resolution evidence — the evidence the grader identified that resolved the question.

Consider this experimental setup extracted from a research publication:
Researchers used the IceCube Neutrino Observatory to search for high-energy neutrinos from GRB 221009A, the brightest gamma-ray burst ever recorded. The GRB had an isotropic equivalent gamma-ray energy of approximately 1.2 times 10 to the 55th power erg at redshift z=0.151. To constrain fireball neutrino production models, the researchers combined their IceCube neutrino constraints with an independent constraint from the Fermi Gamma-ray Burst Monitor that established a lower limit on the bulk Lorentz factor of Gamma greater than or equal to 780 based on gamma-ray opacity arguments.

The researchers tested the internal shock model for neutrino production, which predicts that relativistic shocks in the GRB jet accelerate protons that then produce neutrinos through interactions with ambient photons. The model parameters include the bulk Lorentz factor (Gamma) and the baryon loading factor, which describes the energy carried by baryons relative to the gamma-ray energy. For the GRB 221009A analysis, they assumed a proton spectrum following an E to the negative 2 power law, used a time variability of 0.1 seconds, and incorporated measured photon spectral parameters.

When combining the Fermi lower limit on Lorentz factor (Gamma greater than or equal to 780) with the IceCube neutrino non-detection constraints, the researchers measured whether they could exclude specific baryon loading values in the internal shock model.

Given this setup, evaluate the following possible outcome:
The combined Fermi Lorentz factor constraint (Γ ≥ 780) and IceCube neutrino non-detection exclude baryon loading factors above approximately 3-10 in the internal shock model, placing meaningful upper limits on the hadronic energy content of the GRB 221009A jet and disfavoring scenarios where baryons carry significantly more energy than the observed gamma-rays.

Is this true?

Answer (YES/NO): NO